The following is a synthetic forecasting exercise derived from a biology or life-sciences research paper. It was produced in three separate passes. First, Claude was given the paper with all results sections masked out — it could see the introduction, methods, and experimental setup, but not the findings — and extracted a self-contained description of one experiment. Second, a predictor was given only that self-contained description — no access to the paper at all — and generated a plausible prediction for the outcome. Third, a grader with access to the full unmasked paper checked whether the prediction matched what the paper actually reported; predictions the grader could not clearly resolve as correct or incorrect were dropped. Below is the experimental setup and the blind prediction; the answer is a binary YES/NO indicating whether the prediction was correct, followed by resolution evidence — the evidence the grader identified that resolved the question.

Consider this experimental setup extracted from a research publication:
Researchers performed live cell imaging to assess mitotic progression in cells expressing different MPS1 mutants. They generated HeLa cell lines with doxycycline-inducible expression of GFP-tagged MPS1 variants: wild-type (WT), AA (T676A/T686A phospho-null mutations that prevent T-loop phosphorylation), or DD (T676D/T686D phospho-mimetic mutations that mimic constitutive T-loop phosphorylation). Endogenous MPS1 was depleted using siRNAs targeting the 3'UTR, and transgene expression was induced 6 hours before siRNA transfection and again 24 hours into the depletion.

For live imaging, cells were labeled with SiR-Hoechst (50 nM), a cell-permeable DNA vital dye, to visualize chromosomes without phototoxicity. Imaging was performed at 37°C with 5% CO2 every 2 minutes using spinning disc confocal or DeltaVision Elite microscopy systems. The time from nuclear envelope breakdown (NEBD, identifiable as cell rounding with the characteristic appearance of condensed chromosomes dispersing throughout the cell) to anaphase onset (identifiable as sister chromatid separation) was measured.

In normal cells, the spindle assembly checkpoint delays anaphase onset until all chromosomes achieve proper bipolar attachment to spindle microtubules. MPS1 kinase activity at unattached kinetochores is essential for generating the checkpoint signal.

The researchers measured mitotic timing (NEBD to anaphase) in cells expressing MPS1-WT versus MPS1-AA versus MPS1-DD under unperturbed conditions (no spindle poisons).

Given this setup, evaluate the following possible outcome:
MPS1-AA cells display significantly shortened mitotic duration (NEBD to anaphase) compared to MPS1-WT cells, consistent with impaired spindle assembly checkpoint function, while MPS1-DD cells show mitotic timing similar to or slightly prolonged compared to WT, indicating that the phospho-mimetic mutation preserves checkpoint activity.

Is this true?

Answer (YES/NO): NO